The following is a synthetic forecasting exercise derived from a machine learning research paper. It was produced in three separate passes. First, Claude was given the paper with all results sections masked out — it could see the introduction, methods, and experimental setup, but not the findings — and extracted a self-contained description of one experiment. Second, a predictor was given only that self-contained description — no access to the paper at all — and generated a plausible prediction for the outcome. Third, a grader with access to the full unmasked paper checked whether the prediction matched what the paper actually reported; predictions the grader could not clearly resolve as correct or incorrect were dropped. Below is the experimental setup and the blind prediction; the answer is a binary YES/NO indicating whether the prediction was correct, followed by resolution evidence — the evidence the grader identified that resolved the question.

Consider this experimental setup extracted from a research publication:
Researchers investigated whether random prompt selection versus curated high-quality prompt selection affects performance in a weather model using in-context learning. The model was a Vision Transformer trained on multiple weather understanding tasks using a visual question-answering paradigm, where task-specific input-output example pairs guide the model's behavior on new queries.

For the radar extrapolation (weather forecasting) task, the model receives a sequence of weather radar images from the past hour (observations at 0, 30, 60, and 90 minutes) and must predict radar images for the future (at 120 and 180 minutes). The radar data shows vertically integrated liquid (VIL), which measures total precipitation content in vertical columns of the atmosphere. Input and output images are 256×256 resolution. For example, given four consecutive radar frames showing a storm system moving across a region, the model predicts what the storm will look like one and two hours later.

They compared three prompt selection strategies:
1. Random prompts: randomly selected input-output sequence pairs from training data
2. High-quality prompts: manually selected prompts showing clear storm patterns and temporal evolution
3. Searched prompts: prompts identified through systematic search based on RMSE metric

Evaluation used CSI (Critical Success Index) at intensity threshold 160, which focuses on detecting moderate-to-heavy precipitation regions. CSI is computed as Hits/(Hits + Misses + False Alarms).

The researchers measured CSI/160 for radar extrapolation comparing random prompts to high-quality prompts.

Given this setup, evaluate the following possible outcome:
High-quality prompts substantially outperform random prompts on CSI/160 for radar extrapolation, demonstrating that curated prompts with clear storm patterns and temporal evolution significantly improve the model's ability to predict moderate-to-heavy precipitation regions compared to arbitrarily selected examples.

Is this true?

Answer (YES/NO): NO